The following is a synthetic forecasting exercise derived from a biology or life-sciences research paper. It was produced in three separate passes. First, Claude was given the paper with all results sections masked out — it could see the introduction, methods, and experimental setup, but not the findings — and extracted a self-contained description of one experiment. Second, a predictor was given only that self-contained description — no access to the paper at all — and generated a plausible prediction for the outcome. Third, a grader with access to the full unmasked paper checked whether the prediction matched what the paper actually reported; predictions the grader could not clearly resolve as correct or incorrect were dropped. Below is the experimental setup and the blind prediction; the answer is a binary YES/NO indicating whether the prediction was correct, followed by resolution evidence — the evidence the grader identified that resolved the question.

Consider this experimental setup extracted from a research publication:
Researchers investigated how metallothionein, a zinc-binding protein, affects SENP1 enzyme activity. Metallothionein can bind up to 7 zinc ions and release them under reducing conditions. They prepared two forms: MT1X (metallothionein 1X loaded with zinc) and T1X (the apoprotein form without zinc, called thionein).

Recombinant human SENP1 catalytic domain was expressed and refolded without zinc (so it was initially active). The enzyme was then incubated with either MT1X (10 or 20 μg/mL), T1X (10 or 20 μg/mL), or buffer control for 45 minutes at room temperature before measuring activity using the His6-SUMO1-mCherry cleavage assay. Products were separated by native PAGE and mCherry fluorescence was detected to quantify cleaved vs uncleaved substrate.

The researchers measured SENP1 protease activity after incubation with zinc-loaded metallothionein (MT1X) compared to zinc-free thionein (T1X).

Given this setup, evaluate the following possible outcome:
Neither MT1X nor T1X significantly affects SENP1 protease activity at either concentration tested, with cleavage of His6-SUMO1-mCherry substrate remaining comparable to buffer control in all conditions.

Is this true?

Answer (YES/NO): NO